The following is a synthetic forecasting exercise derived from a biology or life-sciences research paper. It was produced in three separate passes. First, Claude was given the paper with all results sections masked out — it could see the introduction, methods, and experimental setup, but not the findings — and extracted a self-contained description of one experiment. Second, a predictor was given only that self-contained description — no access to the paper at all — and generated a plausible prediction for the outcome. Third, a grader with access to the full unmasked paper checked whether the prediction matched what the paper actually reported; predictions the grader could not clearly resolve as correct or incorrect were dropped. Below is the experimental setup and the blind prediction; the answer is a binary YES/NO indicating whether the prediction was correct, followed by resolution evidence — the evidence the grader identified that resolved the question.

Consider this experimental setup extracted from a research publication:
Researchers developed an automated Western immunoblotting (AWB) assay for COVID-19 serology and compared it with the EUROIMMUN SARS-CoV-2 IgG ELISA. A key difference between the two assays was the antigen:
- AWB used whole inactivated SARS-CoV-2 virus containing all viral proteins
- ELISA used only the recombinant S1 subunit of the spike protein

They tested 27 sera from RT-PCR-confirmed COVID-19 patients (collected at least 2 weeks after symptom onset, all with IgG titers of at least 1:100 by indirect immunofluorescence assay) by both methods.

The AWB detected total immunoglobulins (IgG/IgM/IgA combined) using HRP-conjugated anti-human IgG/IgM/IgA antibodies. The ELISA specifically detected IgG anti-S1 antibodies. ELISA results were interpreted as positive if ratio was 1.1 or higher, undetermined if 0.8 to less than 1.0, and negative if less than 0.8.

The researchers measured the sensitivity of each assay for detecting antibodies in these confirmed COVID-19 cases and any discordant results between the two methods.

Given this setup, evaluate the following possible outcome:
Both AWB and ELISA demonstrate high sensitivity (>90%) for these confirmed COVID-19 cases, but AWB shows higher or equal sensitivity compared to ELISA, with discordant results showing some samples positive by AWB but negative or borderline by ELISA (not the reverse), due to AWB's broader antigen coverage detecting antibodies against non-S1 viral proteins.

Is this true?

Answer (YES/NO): NO